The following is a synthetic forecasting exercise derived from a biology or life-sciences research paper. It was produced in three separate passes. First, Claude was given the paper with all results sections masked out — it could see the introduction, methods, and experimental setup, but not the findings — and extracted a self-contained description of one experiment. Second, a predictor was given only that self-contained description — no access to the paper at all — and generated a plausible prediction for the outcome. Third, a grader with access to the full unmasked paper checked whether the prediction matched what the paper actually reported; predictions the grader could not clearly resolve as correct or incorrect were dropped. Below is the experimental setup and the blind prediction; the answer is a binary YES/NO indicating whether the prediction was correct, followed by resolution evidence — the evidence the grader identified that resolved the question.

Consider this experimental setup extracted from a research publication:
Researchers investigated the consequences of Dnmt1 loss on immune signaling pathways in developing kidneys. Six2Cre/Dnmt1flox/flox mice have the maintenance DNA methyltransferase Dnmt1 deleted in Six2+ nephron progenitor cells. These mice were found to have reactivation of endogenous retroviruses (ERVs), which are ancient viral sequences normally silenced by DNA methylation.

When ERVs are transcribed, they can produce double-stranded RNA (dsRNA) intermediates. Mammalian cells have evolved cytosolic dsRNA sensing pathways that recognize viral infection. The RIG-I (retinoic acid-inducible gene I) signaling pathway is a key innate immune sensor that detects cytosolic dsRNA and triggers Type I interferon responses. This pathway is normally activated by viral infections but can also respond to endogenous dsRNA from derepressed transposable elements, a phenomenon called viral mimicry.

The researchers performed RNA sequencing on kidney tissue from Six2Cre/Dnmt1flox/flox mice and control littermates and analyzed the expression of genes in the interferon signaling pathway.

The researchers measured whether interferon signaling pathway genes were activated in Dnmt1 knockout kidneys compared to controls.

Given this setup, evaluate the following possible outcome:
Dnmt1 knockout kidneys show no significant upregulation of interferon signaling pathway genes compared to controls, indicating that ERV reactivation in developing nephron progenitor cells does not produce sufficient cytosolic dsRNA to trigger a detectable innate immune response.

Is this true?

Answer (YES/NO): NO